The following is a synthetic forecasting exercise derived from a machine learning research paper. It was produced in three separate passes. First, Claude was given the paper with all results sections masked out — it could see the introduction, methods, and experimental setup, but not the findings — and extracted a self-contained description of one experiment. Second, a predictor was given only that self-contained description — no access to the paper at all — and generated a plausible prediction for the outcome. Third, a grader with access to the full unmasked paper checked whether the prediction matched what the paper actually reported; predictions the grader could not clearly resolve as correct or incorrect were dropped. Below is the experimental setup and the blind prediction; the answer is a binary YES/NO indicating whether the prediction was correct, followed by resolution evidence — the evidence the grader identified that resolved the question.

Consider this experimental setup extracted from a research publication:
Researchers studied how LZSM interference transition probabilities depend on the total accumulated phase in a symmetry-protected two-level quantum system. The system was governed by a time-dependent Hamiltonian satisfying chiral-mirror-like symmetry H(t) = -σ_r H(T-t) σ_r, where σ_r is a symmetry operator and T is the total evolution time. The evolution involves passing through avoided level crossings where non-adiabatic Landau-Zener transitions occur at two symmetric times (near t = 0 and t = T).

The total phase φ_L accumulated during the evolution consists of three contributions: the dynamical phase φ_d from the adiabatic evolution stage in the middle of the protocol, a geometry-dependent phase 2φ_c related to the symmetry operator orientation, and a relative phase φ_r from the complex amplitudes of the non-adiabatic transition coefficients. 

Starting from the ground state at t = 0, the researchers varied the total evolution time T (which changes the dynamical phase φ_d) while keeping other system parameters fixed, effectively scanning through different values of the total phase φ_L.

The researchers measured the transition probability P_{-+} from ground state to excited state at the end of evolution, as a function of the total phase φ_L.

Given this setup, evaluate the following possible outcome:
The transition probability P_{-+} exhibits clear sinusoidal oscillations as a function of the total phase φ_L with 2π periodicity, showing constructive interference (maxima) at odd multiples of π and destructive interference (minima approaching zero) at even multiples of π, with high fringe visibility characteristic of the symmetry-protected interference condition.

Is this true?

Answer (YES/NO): NO